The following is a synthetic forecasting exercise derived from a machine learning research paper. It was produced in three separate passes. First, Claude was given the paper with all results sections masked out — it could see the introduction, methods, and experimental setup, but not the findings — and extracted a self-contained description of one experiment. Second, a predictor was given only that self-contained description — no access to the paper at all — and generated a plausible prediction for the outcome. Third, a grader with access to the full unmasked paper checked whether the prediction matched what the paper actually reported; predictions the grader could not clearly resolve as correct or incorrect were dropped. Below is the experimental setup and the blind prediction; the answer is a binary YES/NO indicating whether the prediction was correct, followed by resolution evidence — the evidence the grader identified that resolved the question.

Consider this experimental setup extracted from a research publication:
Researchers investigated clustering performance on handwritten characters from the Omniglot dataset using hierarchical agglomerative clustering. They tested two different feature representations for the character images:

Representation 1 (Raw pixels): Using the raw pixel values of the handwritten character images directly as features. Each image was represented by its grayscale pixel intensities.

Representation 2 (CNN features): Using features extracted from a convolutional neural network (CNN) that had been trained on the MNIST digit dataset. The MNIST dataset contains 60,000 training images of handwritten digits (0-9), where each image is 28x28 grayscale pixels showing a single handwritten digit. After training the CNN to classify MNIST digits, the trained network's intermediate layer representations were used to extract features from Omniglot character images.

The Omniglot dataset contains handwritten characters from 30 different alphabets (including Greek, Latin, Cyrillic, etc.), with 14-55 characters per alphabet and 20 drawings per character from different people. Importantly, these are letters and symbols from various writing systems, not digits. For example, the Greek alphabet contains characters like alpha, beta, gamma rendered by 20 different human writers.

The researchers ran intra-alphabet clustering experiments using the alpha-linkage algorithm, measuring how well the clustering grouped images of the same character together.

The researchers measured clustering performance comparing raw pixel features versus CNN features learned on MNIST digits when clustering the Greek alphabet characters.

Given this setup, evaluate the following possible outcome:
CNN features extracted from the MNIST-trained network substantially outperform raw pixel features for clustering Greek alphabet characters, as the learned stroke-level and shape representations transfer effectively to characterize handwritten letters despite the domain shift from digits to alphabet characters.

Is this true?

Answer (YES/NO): YES